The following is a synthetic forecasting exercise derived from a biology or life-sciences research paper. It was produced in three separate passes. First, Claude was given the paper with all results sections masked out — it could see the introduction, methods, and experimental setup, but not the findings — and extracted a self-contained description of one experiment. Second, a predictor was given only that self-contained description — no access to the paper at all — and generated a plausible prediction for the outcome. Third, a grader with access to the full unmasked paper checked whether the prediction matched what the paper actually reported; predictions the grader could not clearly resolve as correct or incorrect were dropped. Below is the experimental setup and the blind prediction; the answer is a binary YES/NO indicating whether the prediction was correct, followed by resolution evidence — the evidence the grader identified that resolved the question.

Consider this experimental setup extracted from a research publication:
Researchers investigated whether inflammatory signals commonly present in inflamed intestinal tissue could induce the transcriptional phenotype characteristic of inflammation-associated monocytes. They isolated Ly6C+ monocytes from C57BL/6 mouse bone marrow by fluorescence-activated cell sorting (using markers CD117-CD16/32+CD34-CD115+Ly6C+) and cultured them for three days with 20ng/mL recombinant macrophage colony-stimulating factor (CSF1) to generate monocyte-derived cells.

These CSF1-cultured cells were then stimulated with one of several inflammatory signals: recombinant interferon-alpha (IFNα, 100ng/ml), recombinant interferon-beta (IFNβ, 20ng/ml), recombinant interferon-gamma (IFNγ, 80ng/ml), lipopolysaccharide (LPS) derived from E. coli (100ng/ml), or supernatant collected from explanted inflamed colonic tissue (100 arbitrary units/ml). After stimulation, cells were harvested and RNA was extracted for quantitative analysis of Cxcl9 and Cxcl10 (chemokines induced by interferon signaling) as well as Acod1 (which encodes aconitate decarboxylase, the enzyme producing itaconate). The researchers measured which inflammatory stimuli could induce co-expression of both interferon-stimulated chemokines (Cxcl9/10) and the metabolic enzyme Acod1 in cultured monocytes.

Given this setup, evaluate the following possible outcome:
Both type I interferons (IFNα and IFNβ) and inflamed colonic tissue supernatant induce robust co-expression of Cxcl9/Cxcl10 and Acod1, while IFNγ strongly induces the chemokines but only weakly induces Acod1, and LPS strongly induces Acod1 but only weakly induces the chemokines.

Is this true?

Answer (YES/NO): NO